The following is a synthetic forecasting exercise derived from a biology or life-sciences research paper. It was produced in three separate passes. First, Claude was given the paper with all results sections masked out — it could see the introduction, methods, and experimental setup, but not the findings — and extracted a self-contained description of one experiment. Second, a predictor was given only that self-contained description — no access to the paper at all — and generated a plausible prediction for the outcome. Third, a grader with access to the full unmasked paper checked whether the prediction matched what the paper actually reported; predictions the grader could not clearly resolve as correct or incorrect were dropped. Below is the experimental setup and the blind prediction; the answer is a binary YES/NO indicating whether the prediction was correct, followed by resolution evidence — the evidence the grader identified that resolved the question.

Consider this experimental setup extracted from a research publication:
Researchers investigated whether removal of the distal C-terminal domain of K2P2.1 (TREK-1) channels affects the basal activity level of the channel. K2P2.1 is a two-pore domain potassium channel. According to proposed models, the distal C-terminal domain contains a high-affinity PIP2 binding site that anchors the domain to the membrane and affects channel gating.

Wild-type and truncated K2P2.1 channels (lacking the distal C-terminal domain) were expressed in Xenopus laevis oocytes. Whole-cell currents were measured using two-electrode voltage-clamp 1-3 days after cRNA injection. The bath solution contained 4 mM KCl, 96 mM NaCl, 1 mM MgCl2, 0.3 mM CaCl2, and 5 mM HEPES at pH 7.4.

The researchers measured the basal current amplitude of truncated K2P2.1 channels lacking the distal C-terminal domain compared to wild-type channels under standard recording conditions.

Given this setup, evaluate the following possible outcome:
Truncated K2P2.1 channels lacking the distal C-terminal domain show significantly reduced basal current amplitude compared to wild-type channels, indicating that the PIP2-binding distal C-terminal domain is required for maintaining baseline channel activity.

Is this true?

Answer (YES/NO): YES